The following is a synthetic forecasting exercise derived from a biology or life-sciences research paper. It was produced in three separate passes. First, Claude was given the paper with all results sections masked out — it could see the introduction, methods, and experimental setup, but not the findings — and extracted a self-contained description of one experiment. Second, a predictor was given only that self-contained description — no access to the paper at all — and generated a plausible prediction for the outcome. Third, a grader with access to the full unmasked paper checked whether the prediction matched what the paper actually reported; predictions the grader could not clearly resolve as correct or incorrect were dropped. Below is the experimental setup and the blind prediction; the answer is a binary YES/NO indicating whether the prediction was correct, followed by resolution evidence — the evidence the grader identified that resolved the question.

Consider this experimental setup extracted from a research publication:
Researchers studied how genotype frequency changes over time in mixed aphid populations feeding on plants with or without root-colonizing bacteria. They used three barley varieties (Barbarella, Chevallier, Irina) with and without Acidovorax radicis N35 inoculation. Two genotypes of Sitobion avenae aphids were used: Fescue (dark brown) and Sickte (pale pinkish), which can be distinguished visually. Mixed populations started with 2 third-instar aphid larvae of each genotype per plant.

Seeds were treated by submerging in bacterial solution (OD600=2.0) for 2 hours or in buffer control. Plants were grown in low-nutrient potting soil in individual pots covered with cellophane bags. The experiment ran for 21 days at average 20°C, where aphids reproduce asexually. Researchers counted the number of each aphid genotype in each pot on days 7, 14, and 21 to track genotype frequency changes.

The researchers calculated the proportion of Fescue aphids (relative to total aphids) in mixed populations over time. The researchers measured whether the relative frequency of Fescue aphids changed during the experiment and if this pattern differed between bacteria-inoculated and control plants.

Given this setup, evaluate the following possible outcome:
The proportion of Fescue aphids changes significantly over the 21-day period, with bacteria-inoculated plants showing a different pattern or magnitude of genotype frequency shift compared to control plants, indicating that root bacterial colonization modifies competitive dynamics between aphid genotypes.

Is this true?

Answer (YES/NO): YES